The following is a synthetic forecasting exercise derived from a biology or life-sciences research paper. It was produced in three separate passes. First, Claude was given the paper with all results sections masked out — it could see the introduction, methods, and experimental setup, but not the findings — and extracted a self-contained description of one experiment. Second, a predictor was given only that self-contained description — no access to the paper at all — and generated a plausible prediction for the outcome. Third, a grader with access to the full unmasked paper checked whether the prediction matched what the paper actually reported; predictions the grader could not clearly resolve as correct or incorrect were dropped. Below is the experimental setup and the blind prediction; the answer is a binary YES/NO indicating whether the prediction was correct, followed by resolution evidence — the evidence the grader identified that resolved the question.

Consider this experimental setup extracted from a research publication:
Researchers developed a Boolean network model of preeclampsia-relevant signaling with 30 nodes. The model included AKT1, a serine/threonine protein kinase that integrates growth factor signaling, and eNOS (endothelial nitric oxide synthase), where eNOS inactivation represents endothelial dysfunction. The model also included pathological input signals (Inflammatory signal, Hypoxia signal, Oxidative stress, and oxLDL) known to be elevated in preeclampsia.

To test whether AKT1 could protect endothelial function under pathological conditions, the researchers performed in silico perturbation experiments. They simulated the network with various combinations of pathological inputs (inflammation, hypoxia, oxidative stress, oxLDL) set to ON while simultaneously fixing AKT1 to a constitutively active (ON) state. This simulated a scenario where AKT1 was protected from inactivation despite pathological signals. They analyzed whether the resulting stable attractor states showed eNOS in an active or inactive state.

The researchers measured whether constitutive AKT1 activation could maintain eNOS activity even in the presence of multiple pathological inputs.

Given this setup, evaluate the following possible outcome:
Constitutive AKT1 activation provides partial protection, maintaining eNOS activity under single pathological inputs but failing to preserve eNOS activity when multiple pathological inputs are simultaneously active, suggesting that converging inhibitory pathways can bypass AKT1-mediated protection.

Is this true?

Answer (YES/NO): NO